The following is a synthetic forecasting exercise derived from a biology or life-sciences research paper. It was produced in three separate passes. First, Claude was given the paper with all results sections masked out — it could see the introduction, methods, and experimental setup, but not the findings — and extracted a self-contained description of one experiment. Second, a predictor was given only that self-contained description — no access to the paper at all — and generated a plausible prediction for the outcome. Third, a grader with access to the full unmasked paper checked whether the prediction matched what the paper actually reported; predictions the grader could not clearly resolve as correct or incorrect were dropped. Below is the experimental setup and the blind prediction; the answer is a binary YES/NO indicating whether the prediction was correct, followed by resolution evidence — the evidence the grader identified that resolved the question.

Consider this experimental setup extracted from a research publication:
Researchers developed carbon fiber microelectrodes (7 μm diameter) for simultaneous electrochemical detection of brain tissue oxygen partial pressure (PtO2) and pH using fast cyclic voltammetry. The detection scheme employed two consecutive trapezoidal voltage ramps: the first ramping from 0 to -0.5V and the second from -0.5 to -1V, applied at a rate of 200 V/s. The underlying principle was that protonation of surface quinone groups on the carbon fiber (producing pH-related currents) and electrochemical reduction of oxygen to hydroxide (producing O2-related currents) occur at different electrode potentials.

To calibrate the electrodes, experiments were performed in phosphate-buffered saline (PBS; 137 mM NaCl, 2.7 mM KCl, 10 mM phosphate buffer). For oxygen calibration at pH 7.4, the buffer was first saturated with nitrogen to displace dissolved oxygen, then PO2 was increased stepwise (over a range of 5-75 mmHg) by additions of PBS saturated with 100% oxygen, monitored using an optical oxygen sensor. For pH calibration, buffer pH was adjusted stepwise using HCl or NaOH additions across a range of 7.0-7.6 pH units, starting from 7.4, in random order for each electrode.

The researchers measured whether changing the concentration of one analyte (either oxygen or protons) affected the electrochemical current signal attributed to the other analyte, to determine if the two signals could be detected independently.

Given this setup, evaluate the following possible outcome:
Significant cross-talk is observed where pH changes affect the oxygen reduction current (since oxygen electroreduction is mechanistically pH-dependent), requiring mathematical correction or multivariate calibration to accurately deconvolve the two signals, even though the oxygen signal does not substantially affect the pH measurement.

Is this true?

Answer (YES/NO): NO